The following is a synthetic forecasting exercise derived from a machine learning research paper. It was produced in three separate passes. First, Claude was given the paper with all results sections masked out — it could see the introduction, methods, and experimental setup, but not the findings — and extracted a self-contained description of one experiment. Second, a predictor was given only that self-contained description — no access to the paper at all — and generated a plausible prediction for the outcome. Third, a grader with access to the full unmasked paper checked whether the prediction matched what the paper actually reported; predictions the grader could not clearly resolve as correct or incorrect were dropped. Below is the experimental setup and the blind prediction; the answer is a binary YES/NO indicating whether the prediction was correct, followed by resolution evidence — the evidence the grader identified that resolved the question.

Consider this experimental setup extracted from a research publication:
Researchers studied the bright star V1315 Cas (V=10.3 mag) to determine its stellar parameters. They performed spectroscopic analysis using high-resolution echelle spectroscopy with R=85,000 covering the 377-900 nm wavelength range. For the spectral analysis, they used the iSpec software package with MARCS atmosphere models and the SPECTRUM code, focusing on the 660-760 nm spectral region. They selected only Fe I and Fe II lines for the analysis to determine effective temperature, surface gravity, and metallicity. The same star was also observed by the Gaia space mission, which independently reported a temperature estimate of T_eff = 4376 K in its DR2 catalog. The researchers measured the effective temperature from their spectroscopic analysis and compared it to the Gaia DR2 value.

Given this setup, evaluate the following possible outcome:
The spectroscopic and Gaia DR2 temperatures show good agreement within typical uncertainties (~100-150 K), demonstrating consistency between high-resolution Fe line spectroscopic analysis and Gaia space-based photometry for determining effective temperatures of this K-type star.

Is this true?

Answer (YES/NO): NO